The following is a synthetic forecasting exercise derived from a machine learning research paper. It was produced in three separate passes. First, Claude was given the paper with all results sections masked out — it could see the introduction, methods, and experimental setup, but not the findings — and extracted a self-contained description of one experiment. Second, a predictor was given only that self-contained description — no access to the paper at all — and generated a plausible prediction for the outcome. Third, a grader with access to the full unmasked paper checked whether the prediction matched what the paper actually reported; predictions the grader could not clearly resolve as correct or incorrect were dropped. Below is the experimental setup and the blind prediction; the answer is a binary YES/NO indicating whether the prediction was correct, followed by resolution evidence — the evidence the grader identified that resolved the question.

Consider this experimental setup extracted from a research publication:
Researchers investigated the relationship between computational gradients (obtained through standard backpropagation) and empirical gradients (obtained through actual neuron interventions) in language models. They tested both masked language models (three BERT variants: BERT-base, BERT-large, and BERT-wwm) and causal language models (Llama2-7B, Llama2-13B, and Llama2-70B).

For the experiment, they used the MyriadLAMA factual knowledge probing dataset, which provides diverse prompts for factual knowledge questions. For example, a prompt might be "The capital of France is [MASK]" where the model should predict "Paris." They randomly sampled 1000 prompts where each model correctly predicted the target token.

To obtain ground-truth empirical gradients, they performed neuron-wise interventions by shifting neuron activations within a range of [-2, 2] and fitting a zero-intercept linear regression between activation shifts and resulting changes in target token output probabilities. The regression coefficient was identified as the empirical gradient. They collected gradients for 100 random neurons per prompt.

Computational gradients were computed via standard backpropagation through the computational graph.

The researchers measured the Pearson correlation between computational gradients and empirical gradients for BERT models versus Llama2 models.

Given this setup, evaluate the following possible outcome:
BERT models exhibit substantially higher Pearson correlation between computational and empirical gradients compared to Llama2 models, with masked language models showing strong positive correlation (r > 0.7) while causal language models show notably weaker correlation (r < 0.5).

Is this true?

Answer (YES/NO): NO